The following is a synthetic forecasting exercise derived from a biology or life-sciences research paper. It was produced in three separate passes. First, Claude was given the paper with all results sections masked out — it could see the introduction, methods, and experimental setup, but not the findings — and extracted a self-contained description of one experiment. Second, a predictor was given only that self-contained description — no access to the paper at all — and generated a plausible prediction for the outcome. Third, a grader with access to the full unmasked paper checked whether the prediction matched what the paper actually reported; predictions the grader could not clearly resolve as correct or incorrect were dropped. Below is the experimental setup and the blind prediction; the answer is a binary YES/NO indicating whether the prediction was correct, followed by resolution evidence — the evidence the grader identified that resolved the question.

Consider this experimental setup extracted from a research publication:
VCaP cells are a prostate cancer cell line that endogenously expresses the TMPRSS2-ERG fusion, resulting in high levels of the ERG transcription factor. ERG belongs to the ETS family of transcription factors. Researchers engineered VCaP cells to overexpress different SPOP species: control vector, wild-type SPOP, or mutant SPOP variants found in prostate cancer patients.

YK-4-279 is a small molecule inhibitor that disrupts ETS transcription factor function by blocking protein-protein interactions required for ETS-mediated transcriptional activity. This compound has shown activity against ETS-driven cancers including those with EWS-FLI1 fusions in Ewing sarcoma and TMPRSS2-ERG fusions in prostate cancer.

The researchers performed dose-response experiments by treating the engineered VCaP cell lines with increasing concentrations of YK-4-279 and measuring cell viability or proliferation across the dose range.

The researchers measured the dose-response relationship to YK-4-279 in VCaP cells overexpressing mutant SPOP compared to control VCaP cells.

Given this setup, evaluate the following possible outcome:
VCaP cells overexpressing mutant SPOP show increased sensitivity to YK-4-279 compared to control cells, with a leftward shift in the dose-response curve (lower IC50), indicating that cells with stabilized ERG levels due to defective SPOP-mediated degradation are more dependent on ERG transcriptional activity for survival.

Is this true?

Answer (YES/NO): NO